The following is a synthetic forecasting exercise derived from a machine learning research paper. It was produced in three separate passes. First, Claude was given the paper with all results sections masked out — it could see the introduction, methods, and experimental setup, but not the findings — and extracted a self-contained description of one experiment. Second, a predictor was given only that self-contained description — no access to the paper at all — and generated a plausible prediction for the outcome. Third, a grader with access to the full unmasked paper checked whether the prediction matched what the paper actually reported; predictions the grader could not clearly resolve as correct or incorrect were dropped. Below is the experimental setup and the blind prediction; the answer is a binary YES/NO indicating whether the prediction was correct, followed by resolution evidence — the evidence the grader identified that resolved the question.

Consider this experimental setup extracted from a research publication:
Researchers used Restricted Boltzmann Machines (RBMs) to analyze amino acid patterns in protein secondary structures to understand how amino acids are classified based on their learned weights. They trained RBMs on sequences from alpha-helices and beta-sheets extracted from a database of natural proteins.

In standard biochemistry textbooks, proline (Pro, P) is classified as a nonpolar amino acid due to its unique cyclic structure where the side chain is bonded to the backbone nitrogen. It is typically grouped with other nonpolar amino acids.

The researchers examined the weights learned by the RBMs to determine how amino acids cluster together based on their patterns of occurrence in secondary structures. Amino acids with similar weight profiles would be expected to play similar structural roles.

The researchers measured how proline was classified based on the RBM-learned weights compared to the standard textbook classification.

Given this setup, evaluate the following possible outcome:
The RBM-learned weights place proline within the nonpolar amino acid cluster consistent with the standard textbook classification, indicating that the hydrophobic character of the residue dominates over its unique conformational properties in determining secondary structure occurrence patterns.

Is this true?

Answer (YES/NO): NO